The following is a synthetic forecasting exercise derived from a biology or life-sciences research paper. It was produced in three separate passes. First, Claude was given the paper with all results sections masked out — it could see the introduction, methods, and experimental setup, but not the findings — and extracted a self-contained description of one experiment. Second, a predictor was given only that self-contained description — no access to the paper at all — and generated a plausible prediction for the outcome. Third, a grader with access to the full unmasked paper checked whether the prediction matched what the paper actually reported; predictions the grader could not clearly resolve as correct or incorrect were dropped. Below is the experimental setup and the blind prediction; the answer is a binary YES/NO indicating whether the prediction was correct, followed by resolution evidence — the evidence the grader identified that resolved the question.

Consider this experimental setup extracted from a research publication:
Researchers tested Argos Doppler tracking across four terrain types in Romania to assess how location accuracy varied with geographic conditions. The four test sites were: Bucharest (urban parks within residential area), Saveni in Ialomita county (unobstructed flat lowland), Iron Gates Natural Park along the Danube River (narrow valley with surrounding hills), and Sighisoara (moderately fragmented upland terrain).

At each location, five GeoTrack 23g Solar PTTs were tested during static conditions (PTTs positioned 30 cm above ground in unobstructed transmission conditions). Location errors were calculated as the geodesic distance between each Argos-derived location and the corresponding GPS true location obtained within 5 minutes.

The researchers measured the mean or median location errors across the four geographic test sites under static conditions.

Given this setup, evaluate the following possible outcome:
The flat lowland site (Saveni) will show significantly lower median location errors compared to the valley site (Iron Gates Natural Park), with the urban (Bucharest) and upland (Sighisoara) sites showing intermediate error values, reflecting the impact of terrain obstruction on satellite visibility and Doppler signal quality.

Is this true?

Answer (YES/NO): NO